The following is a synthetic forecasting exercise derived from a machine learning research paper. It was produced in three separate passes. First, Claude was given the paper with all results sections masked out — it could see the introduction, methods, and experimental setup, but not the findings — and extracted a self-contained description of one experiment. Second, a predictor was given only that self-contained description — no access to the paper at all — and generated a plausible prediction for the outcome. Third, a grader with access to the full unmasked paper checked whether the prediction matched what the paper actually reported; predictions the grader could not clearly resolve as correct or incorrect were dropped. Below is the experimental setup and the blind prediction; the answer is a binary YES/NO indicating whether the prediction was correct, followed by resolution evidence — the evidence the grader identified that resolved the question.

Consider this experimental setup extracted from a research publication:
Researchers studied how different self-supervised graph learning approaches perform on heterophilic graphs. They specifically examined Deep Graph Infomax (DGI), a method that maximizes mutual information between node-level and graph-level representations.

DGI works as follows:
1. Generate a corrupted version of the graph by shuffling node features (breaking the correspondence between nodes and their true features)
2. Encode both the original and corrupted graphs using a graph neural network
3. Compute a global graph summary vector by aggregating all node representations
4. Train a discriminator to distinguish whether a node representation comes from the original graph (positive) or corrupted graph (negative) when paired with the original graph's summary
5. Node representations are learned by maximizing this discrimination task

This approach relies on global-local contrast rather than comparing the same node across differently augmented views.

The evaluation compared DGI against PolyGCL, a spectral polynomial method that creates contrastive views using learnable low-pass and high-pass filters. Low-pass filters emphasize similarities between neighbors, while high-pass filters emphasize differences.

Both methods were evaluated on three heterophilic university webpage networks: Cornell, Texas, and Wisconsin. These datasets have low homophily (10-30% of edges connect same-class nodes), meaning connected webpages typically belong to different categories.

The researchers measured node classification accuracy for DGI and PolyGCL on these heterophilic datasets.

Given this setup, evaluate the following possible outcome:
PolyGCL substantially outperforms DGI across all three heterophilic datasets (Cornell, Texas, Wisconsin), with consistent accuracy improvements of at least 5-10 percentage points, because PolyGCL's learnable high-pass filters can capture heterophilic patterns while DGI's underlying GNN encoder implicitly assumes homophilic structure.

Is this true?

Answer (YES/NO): YES